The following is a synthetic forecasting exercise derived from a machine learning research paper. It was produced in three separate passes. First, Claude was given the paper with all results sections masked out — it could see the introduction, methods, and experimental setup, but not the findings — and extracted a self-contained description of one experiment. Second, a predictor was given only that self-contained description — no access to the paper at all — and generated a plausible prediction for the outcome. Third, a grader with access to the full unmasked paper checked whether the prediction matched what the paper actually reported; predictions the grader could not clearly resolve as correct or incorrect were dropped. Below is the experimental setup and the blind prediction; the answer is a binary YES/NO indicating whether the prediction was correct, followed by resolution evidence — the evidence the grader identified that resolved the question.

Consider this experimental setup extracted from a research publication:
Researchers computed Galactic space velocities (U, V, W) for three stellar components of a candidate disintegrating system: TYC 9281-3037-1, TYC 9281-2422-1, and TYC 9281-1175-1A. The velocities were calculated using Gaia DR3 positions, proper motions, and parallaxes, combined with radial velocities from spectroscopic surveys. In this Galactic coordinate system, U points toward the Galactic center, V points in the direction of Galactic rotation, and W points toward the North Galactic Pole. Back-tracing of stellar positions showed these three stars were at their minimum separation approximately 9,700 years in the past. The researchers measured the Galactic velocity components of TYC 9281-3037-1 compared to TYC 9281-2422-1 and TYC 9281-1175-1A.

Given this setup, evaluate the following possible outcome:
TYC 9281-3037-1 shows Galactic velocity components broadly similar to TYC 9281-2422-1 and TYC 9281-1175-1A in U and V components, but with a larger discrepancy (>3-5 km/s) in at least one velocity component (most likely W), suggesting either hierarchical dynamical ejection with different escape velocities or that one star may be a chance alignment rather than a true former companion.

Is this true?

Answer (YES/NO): NO